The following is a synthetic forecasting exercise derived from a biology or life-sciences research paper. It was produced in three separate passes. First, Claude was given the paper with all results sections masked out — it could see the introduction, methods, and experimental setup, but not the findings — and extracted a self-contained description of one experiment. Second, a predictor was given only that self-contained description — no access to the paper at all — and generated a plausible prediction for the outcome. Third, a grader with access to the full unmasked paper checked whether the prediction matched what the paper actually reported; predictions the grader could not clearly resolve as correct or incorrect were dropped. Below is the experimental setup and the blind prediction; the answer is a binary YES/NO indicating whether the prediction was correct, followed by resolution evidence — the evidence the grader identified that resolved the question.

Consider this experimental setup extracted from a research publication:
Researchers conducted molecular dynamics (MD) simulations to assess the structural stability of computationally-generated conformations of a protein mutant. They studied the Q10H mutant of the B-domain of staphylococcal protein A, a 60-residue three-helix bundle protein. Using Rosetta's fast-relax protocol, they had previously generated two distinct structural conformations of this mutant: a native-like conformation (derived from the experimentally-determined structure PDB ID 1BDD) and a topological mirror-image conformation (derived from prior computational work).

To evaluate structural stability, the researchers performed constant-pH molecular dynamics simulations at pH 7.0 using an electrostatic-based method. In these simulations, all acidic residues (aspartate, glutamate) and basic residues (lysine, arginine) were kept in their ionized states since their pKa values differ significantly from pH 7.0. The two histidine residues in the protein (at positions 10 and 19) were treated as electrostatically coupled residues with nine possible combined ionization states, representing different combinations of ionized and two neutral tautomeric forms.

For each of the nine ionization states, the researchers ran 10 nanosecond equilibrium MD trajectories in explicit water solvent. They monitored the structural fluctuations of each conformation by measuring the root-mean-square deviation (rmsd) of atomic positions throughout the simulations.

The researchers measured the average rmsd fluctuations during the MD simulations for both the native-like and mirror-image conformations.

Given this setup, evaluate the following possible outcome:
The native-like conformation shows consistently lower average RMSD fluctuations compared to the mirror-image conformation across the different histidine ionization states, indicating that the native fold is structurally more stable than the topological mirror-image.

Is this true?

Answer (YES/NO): NO